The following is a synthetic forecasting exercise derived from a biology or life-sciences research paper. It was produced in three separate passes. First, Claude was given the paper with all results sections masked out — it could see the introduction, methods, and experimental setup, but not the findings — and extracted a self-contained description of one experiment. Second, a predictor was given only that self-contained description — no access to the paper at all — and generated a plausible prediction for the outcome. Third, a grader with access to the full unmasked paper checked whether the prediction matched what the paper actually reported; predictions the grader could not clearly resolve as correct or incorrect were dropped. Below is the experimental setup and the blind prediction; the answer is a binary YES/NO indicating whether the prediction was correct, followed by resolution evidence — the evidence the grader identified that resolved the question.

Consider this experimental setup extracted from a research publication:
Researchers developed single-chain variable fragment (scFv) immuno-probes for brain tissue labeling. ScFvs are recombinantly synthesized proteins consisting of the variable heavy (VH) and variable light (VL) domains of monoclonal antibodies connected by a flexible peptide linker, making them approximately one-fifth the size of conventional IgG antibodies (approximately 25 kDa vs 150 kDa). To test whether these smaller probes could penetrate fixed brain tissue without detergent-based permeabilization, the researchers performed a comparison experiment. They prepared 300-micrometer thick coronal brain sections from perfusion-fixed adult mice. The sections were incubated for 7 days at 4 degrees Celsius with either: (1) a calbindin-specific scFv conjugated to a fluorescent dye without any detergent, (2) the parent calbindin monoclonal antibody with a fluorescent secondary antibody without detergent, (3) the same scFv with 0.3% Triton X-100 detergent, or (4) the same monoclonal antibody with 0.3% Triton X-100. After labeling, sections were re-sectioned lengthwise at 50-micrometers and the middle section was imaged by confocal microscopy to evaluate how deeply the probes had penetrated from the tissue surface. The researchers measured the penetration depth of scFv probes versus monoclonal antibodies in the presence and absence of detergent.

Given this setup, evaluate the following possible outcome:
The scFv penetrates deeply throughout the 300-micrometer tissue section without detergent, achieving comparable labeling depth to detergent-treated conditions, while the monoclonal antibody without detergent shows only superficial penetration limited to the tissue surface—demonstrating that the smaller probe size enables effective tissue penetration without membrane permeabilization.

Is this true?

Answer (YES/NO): NO